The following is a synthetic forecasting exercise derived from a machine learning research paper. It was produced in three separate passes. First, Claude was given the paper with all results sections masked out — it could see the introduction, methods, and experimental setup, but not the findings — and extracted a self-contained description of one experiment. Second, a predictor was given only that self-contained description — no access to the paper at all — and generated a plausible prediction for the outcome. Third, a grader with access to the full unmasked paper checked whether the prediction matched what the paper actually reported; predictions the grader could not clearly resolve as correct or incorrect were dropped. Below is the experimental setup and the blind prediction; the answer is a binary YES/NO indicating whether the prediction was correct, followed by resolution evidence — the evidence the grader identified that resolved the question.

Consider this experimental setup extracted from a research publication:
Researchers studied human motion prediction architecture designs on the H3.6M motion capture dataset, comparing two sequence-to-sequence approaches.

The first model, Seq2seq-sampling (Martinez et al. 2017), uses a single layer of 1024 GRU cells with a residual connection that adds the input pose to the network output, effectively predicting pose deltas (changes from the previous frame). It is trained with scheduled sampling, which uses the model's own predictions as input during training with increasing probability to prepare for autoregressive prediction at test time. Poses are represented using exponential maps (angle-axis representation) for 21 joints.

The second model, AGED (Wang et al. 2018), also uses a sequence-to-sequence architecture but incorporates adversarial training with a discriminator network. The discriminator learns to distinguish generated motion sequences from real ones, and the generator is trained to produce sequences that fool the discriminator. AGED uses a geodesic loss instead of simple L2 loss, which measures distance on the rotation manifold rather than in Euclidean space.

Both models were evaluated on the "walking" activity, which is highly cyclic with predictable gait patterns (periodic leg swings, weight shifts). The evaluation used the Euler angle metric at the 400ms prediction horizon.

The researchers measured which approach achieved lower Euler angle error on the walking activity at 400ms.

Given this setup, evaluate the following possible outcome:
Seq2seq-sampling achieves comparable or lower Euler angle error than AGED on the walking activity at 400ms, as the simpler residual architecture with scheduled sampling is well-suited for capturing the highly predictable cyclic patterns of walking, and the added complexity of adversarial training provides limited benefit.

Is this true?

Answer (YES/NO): NO